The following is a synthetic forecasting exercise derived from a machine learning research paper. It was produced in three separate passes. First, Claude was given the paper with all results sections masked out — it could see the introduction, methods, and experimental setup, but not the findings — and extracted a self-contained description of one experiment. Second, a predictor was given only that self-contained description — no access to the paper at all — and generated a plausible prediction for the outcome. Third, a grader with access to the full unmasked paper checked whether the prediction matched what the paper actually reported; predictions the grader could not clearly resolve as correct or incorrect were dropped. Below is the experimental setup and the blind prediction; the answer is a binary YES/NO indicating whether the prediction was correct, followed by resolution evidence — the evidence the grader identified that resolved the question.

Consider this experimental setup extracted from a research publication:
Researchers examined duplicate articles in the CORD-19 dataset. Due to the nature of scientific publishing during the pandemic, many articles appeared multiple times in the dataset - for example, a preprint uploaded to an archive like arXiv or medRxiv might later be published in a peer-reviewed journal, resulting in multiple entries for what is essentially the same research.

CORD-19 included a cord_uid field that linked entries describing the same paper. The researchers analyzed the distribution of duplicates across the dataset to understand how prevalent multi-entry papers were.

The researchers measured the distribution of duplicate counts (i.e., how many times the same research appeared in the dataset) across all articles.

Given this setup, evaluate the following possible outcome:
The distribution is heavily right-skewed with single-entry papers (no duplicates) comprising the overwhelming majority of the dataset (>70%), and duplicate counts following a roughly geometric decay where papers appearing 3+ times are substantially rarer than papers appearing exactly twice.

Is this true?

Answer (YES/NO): NO